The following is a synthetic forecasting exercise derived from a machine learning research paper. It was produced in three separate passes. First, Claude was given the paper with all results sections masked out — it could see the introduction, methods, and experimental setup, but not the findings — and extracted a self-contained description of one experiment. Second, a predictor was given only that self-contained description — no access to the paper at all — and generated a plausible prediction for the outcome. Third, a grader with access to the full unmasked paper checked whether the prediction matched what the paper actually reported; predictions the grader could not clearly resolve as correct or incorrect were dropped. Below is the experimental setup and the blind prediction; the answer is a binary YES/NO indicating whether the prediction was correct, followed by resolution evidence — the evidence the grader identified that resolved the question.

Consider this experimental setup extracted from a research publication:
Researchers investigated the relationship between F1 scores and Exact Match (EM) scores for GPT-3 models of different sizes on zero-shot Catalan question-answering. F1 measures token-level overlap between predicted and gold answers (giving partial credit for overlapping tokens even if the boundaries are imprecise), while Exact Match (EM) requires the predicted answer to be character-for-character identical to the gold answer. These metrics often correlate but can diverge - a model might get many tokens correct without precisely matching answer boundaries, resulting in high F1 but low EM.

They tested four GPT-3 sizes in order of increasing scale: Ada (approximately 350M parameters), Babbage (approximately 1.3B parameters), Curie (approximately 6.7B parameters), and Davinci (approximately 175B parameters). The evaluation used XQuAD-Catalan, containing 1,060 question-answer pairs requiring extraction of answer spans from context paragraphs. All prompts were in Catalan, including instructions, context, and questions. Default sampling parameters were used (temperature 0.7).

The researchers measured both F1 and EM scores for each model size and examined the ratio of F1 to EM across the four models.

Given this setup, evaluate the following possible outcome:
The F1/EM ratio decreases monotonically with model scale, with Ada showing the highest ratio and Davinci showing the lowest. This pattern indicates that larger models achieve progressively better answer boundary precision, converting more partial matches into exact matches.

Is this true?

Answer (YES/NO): YES